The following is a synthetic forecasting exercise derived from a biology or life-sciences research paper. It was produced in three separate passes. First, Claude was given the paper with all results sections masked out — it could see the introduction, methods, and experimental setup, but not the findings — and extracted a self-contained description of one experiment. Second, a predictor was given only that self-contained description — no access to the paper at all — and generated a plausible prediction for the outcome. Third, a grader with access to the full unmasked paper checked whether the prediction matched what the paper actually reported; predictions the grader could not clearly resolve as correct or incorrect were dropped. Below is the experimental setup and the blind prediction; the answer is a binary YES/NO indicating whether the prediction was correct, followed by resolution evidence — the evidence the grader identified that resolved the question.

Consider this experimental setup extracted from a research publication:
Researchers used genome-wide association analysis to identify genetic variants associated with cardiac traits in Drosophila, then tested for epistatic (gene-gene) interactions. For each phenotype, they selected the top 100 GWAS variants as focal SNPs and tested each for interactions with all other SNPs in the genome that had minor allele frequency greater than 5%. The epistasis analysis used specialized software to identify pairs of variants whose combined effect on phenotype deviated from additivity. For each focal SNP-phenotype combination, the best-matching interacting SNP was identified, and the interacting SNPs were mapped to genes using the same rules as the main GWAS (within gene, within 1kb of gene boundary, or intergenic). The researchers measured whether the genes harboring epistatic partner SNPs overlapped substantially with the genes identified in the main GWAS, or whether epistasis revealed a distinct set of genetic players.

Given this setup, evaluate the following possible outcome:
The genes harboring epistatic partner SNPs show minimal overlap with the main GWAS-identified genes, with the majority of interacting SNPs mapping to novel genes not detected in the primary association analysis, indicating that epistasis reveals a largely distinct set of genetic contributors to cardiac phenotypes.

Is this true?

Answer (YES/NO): NO